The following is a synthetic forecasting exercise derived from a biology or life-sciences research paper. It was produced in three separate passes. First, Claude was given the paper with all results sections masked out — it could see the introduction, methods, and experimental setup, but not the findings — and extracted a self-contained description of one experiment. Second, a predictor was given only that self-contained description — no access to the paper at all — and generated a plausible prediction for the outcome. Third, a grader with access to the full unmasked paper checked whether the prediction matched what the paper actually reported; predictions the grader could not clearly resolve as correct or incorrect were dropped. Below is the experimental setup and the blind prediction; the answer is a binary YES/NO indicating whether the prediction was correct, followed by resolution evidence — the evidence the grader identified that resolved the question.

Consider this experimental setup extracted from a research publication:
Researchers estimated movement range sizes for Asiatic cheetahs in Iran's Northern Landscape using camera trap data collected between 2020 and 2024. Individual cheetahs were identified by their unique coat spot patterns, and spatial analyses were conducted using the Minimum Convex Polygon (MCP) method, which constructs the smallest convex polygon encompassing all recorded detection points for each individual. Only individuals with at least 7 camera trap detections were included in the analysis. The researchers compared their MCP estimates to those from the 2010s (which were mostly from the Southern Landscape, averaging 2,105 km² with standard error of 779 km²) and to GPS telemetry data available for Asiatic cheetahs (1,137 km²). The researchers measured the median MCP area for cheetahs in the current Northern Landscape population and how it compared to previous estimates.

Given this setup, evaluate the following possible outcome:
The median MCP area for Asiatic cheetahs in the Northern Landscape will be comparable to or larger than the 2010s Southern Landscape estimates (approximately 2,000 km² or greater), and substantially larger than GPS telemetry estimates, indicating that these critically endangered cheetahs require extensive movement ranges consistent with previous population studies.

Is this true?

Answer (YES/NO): NO